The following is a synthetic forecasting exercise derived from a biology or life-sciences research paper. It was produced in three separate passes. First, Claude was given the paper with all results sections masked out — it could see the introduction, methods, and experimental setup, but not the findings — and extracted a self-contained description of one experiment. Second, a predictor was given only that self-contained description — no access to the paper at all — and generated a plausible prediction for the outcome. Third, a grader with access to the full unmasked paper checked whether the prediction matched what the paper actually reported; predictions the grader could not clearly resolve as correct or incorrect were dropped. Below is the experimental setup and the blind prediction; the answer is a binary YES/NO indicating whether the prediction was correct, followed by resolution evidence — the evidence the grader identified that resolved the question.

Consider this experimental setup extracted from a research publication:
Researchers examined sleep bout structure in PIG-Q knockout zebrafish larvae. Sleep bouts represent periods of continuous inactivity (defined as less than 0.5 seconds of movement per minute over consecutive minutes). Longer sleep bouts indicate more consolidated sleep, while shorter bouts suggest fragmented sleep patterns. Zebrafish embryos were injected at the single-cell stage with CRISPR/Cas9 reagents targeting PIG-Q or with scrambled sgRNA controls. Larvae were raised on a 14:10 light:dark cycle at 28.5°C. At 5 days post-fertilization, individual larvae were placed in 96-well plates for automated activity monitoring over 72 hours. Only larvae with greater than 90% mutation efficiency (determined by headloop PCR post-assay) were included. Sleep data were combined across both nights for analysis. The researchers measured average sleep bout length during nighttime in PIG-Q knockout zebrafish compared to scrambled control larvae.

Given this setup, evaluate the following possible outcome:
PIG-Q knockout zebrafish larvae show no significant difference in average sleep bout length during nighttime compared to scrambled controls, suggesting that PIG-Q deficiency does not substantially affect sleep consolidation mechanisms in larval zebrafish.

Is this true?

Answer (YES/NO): NO